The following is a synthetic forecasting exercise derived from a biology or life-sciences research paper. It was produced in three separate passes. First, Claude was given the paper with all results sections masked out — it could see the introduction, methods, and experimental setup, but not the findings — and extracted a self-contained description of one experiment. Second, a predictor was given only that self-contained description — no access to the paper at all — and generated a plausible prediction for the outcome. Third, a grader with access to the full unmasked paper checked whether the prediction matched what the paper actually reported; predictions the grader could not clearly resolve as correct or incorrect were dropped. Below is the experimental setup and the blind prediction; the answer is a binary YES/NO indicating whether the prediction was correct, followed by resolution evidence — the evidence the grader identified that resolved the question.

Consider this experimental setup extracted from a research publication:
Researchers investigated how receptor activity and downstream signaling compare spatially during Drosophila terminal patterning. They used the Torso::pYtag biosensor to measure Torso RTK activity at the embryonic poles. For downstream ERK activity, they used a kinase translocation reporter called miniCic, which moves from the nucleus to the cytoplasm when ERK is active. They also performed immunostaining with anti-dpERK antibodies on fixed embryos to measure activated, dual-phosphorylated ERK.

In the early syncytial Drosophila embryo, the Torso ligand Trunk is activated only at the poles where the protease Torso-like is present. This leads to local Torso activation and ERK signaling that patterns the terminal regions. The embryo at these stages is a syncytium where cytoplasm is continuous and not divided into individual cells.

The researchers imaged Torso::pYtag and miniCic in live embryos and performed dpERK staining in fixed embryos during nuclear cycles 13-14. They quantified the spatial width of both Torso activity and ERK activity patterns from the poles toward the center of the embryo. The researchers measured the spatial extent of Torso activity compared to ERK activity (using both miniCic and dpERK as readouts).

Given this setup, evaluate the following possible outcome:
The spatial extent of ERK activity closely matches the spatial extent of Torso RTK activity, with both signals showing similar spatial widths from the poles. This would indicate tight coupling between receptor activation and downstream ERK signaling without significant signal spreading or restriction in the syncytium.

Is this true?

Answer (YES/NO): NO